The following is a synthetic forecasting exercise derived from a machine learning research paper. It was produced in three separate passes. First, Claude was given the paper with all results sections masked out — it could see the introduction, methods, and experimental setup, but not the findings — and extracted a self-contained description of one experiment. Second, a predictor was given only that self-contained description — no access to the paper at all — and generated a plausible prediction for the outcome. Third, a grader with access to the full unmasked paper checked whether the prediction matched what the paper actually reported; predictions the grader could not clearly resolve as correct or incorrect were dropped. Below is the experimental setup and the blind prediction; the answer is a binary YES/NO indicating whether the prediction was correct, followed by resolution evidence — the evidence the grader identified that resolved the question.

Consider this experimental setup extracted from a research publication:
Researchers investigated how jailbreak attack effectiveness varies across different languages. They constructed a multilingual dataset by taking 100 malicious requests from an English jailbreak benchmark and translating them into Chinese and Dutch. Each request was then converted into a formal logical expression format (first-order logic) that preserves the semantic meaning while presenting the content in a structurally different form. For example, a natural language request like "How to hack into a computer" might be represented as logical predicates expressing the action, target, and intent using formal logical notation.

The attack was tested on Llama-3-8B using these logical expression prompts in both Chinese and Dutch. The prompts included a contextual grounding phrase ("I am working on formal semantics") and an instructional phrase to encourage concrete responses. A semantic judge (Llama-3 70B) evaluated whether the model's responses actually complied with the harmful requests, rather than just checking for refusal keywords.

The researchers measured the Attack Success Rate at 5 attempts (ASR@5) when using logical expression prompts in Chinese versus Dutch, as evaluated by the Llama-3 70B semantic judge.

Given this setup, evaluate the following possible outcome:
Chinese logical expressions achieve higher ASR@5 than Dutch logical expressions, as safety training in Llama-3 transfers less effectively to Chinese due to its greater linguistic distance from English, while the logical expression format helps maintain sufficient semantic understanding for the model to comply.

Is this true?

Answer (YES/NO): NO